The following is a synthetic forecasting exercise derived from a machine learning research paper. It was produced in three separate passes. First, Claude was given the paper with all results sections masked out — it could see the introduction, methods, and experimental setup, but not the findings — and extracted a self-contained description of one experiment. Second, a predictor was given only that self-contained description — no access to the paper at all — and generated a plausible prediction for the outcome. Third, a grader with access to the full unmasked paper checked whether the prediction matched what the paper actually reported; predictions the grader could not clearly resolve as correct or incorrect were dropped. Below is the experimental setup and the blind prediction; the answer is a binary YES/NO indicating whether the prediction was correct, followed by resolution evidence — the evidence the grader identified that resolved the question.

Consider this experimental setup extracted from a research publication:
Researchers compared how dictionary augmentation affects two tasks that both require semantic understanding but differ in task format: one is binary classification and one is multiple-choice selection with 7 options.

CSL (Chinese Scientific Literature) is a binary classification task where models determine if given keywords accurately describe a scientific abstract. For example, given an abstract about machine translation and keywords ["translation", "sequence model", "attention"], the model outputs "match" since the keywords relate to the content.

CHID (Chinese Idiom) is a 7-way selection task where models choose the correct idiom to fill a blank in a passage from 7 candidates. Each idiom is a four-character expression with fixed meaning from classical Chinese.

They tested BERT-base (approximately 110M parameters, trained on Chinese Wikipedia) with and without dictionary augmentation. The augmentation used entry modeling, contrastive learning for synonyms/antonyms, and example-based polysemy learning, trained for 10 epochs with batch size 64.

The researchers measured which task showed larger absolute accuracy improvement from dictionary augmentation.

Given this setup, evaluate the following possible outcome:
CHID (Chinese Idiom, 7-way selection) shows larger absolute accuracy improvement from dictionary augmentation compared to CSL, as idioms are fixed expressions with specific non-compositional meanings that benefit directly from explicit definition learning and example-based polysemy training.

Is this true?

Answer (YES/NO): YES